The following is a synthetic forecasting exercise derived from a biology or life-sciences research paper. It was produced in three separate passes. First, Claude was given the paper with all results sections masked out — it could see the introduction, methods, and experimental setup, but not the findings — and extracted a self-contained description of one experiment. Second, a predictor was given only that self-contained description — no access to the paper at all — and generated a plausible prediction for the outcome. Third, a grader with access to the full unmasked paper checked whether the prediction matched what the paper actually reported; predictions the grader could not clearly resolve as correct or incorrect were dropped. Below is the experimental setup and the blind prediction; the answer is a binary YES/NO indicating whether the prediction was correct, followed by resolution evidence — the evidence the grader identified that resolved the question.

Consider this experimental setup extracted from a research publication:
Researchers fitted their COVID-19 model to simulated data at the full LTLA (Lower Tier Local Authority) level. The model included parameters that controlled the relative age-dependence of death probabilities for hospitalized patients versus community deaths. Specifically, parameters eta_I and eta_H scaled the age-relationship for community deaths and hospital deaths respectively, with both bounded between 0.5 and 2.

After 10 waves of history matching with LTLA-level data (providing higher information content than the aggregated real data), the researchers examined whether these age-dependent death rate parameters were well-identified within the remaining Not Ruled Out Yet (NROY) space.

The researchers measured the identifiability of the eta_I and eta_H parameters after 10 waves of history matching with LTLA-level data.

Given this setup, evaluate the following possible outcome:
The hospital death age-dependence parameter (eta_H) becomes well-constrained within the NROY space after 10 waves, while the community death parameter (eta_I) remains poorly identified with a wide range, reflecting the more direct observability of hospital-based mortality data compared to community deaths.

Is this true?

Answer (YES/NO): NO